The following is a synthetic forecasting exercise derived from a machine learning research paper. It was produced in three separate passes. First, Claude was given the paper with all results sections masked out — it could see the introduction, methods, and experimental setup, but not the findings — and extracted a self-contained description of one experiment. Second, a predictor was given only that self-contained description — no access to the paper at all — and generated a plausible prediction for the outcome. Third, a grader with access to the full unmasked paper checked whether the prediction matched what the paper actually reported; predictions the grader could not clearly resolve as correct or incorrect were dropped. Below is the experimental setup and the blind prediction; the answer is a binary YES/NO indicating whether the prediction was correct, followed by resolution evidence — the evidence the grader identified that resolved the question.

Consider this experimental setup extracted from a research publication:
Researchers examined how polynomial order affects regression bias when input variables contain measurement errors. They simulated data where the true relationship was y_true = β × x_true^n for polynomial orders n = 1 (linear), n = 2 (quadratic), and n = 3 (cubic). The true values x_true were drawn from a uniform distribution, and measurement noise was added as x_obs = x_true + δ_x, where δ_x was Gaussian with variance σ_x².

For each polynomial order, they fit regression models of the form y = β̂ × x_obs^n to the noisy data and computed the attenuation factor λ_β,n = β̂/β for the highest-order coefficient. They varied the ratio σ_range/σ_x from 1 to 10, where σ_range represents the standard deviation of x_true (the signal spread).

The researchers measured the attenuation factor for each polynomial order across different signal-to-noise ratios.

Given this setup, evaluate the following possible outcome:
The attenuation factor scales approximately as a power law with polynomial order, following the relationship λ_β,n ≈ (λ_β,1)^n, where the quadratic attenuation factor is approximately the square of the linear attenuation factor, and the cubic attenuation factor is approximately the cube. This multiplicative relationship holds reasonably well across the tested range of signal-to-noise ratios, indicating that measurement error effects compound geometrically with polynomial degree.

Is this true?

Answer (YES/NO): NO